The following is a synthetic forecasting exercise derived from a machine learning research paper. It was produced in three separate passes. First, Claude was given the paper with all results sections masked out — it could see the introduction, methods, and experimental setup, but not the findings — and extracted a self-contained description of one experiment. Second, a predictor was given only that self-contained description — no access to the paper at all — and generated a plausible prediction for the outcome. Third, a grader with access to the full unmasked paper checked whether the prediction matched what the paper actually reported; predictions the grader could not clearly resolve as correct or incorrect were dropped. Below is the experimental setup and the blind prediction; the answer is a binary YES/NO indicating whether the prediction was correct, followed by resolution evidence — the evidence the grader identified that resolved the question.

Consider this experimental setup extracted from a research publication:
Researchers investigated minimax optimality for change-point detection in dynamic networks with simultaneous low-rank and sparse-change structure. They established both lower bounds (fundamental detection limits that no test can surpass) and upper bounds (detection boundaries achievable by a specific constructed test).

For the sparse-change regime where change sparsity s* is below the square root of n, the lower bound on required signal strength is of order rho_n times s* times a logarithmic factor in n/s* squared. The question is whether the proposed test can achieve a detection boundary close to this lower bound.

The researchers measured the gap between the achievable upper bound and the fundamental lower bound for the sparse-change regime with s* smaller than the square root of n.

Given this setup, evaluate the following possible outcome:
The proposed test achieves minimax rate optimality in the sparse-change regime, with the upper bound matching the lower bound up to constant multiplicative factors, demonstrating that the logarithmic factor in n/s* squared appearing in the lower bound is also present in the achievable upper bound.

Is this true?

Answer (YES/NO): NO